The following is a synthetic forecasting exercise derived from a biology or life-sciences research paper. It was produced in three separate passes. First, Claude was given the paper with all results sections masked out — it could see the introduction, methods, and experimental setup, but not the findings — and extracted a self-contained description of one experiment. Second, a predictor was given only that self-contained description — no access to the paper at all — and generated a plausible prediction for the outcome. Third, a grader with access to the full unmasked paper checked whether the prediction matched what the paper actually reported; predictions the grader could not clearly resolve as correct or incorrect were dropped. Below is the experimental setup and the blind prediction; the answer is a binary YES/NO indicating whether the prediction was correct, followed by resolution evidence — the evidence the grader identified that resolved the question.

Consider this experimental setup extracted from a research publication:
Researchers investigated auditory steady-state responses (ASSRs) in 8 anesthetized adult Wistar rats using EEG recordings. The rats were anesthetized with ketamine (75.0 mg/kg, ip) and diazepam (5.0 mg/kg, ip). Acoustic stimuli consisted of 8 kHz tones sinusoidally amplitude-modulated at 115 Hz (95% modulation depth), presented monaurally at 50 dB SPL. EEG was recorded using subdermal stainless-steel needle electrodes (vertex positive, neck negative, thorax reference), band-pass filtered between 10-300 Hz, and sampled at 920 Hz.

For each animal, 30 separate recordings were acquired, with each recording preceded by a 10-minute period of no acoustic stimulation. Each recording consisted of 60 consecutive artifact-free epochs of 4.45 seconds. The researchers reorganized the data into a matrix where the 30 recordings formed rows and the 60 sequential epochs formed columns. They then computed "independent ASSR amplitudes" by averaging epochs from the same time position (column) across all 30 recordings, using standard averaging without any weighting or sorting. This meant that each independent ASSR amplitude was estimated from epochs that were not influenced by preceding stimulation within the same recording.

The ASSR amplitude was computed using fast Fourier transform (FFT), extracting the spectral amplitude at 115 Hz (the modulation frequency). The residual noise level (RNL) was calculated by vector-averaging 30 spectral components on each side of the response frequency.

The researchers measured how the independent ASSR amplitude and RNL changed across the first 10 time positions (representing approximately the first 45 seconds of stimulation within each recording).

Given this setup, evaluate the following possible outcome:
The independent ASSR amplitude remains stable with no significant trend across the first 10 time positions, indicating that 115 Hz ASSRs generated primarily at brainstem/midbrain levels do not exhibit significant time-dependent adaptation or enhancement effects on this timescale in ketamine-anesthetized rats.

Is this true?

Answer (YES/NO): NO